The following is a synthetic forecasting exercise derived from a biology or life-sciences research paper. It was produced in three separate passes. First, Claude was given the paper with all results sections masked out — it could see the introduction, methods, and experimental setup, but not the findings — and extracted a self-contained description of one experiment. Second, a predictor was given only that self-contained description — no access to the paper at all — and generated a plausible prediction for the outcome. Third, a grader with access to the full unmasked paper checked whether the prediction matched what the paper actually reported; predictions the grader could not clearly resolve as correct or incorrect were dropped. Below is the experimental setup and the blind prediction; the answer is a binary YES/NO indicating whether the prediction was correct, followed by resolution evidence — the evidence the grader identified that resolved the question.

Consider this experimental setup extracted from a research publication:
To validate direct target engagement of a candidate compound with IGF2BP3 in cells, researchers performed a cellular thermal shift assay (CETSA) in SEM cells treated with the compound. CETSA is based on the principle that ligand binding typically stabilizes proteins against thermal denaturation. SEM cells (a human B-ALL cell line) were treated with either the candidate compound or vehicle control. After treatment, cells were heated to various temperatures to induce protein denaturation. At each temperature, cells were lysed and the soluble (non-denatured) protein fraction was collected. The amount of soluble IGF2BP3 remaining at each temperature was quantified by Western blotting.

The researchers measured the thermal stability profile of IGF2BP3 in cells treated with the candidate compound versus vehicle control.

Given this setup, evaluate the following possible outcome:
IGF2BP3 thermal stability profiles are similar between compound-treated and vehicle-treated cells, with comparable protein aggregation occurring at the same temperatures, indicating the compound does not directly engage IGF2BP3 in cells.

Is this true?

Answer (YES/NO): NO